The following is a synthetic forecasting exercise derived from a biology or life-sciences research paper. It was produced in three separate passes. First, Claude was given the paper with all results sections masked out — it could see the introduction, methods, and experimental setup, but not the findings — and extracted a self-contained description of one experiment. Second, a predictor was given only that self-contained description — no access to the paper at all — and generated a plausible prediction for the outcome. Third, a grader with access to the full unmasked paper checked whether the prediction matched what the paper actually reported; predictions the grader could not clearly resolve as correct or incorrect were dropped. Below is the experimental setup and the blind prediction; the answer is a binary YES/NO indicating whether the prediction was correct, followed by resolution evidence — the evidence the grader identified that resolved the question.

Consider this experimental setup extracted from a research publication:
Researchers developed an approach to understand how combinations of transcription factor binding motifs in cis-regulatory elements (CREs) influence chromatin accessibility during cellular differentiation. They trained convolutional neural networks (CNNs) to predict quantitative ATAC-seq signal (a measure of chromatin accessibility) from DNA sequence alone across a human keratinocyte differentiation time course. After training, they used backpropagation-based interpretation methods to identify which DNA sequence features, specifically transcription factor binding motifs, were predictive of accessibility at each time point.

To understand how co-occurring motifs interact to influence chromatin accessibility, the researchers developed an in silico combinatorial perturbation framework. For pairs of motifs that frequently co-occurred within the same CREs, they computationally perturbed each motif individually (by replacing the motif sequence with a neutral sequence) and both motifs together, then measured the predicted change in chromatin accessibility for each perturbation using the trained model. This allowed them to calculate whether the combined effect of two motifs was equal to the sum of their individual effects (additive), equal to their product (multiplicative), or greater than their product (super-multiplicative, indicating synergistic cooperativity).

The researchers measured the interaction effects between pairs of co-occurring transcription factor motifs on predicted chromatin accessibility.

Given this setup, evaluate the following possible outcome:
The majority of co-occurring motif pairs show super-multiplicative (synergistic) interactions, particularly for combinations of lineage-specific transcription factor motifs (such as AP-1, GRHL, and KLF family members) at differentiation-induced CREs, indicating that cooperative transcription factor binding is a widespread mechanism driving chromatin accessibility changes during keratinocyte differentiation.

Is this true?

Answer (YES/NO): NO